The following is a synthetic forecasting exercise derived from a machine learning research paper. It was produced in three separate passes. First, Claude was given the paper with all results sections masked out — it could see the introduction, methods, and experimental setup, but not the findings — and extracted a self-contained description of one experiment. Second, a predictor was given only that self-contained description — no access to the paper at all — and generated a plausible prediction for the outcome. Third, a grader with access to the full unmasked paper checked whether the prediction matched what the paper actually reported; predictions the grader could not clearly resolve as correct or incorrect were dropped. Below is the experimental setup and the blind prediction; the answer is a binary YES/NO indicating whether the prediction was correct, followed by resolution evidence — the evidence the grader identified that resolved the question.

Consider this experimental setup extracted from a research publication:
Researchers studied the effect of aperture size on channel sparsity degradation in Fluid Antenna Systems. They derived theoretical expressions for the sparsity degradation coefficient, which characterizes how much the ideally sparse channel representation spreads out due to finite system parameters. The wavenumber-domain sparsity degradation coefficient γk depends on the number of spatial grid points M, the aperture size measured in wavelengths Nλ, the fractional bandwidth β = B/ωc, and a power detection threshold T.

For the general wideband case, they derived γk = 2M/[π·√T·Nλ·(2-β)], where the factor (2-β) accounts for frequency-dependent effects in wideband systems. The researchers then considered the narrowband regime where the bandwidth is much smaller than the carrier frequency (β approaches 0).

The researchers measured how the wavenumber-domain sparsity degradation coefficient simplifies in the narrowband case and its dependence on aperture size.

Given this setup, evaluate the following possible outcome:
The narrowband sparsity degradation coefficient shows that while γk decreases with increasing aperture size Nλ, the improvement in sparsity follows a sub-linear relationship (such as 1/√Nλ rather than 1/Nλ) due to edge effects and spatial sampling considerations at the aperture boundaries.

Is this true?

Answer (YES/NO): NO